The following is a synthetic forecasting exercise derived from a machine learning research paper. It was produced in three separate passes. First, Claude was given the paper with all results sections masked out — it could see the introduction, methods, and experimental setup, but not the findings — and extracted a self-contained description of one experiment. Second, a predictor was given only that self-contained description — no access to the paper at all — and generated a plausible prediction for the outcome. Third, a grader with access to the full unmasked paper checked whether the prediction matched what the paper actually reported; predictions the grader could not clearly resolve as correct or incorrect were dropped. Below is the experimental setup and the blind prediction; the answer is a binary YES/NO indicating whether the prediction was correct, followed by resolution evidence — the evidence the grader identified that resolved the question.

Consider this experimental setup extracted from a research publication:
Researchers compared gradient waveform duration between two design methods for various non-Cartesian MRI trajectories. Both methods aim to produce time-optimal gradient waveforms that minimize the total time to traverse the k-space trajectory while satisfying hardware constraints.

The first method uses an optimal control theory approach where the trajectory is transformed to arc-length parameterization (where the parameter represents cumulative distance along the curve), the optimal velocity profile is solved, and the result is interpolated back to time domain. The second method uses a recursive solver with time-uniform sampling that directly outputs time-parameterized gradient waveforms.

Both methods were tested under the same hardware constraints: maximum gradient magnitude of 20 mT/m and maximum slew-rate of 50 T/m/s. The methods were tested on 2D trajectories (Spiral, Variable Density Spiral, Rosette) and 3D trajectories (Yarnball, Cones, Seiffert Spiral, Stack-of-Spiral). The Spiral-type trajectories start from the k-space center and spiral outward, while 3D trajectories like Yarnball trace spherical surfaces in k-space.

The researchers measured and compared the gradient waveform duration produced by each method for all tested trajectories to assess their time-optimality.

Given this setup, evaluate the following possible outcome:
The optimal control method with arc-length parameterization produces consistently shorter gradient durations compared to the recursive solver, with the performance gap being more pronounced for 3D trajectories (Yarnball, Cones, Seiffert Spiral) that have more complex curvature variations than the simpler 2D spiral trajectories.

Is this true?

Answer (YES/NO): NO